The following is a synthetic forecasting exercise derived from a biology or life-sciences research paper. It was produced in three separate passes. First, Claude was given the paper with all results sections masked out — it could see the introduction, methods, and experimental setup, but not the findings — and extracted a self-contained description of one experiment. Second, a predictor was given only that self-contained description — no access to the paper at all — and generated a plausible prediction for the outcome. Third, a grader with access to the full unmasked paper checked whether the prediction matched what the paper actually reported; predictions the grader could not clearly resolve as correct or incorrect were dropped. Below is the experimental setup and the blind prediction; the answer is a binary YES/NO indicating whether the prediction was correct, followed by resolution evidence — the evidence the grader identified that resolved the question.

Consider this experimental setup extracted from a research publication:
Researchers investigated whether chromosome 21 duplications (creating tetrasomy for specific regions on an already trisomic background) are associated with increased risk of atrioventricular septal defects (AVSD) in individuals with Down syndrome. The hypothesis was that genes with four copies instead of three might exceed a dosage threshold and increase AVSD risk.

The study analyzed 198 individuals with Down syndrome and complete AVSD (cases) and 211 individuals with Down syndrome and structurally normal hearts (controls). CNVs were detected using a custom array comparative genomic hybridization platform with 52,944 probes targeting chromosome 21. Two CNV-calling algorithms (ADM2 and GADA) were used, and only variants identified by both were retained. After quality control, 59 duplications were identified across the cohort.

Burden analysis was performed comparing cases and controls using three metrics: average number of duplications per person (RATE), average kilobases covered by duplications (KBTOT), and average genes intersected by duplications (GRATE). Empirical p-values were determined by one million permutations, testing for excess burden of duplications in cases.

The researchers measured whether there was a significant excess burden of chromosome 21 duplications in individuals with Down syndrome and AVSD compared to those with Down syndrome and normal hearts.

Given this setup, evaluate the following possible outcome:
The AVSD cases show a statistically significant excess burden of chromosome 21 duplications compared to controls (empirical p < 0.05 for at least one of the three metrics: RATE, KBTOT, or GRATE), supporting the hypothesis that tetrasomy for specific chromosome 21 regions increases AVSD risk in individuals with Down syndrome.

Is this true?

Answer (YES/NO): YES